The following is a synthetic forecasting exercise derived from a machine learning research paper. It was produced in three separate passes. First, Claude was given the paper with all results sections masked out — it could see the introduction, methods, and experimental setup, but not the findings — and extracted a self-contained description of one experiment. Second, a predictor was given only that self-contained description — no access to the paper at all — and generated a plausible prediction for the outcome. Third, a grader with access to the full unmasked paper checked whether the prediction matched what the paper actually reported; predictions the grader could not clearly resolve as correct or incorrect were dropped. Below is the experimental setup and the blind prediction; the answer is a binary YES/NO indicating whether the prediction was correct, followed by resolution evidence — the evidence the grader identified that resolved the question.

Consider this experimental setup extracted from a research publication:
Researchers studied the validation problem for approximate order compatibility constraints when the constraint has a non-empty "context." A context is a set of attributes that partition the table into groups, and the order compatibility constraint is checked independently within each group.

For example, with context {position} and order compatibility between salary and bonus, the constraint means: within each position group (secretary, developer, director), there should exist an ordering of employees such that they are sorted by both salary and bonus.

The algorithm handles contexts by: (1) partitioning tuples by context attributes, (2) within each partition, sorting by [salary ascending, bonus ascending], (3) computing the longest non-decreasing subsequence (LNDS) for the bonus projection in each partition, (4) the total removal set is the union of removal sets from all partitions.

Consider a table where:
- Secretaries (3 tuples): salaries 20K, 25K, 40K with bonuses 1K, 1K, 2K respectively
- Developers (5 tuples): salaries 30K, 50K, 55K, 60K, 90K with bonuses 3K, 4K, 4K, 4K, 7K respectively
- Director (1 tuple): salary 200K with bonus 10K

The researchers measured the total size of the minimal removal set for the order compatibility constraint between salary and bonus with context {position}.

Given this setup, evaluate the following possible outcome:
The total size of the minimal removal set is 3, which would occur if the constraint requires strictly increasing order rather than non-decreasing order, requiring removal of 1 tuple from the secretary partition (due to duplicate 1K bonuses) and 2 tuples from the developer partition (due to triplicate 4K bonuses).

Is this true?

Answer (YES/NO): NO